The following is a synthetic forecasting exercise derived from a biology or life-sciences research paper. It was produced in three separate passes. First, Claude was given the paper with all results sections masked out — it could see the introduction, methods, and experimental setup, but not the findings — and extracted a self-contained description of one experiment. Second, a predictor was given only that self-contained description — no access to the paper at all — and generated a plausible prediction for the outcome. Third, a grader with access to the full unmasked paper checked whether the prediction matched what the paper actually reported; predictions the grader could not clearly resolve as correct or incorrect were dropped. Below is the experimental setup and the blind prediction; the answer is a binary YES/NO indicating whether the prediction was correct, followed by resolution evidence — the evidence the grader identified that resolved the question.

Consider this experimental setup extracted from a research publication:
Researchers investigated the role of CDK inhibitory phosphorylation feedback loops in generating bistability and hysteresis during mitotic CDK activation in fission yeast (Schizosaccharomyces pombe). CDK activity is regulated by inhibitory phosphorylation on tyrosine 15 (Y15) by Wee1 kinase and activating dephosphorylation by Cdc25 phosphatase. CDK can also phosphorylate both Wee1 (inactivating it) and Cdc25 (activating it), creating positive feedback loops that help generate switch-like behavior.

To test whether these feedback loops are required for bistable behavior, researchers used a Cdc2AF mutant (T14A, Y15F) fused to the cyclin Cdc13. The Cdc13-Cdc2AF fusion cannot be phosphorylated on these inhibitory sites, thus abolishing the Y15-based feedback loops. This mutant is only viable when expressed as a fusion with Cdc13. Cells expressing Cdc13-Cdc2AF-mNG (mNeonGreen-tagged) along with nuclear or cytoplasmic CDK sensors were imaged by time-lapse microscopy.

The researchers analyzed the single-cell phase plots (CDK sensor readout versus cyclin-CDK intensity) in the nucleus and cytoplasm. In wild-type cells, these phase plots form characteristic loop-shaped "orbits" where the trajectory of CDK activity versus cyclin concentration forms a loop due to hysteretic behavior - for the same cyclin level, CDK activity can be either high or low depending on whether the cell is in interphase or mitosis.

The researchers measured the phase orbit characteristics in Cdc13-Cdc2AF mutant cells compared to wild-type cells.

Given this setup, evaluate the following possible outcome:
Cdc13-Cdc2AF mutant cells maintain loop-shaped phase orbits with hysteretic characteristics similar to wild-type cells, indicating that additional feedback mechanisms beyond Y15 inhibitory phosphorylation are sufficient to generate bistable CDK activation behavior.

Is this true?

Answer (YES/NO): NO